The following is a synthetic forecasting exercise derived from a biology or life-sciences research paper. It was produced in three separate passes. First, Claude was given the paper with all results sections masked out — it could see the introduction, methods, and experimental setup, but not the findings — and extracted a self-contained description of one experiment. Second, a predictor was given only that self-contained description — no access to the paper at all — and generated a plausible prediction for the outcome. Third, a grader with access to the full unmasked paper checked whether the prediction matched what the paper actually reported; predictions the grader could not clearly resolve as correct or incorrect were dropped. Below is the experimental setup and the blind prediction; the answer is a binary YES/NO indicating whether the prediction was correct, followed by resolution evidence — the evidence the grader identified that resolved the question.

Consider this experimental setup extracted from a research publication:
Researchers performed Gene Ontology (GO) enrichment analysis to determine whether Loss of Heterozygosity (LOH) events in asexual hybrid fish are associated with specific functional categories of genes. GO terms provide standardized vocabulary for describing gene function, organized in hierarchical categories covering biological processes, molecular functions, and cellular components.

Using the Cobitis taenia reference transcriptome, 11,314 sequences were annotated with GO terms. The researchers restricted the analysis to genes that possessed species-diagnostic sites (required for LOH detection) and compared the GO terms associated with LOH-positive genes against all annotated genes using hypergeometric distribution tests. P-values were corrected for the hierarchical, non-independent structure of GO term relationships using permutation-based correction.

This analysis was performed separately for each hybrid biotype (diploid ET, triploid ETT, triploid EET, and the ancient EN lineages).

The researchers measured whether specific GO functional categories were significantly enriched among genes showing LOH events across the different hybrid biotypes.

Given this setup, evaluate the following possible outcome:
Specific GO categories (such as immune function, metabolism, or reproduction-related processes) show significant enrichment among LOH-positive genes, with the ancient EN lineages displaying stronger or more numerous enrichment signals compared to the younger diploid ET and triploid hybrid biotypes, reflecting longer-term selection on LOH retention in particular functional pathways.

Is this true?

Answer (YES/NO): NO